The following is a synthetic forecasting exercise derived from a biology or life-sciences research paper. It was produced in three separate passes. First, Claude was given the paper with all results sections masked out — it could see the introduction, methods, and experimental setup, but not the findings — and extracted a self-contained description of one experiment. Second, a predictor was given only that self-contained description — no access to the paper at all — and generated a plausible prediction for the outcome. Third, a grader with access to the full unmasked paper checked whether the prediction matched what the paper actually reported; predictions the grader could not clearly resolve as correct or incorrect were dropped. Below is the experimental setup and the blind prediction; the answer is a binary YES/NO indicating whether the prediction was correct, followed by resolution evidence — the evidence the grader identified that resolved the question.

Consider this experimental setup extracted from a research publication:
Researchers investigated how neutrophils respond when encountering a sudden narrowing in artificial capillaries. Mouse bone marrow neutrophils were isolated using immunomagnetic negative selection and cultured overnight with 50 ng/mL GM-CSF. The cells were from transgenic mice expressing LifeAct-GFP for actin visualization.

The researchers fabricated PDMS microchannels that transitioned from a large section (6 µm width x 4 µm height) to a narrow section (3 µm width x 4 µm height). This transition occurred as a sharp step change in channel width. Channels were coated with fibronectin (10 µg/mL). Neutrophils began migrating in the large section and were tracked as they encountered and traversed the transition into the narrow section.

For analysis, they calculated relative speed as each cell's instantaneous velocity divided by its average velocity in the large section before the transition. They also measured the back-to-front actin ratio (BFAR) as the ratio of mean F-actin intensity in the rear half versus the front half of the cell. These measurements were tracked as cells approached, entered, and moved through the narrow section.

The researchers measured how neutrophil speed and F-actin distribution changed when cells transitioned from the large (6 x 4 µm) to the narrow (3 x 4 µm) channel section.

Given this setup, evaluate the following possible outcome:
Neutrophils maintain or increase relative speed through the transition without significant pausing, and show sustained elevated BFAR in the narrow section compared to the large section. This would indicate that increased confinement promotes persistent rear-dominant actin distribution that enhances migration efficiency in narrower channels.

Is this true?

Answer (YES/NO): NO